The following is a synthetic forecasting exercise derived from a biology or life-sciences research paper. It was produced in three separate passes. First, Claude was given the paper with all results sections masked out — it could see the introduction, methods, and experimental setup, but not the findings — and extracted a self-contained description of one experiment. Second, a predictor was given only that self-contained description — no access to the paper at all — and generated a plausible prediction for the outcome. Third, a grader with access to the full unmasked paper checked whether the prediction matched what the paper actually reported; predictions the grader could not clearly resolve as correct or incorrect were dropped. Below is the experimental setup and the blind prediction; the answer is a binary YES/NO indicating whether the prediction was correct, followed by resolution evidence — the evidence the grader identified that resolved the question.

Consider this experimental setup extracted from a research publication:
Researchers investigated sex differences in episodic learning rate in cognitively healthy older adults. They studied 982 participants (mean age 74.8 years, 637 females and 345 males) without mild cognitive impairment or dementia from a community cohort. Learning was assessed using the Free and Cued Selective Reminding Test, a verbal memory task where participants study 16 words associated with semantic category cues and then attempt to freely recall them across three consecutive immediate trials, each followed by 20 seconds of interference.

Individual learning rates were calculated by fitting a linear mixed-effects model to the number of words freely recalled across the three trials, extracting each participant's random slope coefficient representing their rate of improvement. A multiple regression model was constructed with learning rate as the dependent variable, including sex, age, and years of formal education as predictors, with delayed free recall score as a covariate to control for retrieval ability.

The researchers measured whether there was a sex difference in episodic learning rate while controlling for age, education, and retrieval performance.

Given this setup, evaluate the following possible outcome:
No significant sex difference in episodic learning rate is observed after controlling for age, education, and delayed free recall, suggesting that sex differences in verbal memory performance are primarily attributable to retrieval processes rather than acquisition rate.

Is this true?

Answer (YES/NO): NO